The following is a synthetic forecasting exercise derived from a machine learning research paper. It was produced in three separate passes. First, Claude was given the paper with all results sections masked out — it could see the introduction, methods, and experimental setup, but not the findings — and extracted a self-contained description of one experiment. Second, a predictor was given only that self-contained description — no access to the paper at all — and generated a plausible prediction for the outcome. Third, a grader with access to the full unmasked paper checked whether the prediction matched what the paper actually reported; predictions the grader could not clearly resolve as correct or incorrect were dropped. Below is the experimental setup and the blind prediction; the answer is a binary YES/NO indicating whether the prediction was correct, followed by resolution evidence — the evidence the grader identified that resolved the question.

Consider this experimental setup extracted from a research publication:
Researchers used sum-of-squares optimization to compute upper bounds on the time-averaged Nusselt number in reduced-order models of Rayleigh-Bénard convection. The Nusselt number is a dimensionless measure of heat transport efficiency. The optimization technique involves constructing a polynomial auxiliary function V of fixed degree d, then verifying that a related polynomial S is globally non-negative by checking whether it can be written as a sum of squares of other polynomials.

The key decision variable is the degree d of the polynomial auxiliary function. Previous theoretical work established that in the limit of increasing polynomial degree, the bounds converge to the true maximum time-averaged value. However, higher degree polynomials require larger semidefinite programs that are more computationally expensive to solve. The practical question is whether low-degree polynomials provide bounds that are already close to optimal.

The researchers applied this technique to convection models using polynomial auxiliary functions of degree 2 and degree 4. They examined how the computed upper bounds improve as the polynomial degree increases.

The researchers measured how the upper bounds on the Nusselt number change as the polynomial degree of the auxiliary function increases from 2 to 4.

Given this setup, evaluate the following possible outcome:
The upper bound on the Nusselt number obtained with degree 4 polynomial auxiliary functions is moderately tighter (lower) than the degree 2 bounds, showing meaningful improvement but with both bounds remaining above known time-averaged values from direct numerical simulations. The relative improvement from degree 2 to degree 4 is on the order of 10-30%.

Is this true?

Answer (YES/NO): NO